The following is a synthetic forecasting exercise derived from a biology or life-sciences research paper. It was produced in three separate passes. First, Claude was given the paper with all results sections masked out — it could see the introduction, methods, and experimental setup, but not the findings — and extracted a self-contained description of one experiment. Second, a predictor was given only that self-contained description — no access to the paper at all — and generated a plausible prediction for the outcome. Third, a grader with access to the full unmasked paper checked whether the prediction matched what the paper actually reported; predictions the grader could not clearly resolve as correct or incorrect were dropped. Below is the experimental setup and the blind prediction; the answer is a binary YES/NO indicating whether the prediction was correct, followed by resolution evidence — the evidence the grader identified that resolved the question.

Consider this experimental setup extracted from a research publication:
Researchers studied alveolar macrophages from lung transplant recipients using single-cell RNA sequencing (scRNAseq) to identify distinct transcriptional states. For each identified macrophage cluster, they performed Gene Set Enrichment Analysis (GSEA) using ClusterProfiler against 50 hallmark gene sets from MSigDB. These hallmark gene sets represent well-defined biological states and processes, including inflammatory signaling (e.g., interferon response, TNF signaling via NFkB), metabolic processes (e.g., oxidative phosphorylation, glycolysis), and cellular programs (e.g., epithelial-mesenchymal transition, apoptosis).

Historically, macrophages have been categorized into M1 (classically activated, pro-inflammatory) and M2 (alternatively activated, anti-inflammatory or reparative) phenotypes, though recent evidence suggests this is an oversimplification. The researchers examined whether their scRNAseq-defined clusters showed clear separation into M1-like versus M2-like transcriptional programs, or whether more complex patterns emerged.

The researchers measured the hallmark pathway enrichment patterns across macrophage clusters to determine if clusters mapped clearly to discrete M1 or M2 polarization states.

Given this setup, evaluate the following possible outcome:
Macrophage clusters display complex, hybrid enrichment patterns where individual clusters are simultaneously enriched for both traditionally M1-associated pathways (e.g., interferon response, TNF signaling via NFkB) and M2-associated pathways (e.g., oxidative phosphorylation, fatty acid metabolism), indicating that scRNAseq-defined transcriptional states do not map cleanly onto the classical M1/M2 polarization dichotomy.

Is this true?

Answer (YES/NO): YES